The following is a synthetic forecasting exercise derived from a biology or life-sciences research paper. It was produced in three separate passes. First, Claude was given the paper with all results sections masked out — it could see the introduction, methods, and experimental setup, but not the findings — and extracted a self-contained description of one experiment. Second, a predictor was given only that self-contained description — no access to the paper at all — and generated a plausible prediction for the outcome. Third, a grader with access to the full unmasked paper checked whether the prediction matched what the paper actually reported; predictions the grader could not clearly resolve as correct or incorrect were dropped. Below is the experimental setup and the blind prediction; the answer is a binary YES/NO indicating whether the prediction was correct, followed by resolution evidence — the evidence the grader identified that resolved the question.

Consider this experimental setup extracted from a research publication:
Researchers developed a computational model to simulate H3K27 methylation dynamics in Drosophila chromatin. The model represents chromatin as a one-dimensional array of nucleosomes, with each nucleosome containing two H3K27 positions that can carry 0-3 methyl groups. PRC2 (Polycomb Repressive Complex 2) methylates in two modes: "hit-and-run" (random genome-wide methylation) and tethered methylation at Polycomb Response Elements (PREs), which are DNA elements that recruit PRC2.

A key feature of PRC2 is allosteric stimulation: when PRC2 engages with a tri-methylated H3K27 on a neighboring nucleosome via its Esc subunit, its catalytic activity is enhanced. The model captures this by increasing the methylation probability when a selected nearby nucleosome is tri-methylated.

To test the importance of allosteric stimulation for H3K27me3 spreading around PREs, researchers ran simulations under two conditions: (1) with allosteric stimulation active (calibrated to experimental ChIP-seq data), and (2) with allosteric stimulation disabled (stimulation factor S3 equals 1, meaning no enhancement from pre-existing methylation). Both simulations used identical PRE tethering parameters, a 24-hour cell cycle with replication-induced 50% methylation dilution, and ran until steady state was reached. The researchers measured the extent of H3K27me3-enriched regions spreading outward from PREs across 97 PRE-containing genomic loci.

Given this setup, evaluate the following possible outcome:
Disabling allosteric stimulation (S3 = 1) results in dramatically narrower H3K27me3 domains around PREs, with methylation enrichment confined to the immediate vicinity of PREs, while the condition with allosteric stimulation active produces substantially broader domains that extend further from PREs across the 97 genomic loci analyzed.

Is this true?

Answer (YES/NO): NO